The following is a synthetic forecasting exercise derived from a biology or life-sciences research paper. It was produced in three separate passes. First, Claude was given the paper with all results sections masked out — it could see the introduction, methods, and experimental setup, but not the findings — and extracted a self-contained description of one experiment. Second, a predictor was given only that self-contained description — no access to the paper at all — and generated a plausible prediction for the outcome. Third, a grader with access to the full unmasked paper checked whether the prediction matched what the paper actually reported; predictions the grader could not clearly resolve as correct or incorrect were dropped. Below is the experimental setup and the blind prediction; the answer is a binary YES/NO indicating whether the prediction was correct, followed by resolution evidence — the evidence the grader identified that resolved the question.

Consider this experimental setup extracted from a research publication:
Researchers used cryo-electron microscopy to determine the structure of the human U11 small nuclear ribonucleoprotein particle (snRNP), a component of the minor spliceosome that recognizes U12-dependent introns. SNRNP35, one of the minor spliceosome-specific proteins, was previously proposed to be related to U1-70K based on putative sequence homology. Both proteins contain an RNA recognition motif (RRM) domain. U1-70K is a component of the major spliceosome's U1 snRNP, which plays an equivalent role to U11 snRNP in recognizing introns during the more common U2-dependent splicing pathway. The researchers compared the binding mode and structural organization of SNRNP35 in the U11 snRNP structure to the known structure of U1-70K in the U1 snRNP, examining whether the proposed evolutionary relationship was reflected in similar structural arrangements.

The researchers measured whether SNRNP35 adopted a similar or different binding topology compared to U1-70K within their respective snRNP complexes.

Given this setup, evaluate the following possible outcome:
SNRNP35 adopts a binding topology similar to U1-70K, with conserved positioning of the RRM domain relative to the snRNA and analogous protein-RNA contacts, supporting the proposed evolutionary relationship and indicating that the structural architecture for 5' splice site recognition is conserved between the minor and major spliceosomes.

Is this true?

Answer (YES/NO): NO